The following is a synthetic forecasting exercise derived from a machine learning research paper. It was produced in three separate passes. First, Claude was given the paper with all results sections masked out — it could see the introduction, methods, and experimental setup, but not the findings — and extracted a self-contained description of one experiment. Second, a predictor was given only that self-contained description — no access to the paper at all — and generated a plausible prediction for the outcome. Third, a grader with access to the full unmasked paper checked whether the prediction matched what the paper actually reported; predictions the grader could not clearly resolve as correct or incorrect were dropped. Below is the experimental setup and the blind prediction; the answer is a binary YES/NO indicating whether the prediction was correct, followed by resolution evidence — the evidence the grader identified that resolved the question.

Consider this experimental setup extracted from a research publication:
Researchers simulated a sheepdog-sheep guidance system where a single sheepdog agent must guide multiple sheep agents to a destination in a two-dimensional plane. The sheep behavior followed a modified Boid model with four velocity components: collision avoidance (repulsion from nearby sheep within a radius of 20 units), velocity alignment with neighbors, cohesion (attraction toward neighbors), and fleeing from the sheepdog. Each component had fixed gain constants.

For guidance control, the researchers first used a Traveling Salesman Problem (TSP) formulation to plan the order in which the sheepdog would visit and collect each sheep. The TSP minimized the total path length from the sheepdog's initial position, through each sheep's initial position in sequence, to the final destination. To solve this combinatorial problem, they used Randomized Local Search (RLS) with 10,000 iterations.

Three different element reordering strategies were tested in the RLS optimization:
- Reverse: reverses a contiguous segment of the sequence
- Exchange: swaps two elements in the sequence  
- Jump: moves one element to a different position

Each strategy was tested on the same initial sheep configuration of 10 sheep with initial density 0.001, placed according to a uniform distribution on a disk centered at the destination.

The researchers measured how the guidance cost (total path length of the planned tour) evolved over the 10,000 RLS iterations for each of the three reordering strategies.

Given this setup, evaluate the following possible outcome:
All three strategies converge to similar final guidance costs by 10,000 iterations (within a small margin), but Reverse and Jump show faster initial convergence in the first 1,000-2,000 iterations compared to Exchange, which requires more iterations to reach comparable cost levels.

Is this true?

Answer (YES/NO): NO